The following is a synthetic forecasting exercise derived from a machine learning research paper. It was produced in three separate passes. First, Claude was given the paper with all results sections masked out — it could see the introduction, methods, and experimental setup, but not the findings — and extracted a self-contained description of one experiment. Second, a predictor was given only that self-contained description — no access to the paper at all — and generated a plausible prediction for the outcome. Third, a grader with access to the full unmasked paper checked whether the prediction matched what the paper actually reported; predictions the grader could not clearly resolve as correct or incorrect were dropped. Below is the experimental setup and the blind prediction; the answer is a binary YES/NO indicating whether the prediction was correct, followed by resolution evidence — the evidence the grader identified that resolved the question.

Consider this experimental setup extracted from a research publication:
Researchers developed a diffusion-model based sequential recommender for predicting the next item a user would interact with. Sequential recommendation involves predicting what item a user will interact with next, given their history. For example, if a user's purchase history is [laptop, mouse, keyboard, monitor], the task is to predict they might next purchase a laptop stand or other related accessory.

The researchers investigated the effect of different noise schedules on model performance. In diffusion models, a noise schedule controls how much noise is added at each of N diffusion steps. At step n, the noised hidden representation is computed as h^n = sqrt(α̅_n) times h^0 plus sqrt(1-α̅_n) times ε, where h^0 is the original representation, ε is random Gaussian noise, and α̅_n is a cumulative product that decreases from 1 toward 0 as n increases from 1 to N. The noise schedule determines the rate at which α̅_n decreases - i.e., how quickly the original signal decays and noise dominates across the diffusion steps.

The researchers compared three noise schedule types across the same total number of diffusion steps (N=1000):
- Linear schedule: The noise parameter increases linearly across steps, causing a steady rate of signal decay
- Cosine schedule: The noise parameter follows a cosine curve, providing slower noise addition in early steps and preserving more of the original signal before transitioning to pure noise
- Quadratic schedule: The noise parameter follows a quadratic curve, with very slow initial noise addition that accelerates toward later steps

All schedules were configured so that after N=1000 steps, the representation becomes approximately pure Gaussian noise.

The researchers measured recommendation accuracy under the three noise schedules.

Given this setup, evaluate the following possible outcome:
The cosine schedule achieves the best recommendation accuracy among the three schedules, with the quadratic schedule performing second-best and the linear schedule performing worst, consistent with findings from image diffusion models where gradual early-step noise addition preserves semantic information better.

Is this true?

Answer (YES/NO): NO